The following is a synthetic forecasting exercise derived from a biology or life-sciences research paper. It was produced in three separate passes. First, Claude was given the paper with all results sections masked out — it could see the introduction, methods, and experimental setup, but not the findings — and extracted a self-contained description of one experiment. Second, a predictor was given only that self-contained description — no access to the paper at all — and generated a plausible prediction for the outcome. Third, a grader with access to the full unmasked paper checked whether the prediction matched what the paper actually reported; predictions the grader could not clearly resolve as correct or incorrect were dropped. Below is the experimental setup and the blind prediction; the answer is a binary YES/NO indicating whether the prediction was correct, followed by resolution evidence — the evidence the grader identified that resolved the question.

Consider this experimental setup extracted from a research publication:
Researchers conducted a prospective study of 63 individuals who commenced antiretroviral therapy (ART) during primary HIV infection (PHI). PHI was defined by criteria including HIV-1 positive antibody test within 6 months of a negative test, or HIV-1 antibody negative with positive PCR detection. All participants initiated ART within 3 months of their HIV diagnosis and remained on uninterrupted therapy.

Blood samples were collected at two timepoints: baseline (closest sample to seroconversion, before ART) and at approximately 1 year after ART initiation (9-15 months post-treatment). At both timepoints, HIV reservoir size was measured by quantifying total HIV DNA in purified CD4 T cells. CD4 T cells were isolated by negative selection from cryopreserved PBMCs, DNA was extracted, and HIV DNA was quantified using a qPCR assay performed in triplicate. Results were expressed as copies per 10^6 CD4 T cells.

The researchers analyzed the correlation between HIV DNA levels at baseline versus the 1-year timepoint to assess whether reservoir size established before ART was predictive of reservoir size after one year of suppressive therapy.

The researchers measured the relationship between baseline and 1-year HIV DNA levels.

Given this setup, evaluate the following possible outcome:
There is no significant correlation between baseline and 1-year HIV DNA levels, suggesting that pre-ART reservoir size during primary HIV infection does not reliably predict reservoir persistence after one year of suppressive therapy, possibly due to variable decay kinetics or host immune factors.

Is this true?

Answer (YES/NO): NO